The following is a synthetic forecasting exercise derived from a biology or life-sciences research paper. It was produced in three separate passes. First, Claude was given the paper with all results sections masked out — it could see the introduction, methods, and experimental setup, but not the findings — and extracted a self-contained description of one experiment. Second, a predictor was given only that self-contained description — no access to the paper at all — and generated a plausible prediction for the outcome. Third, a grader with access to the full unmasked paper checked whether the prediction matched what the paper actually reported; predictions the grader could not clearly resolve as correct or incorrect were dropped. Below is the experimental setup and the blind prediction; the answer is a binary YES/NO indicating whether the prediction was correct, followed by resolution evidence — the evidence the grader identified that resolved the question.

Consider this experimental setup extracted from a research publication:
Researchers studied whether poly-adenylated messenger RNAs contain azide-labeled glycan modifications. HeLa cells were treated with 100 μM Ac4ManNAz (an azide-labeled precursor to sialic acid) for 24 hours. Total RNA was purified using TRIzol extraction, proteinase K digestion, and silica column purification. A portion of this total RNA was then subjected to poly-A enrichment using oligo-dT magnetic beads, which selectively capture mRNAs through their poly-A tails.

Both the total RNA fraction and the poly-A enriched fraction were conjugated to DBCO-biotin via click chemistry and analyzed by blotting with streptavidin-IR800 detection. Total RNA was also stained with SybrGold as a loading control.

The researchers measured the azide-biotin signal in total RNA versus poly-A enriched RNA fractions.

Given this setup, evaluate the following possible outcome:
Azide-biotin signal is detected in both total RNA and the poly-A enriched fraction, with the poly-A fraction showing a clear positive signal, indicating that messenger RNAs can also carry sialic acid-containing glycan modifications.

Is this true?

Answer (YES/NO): NO